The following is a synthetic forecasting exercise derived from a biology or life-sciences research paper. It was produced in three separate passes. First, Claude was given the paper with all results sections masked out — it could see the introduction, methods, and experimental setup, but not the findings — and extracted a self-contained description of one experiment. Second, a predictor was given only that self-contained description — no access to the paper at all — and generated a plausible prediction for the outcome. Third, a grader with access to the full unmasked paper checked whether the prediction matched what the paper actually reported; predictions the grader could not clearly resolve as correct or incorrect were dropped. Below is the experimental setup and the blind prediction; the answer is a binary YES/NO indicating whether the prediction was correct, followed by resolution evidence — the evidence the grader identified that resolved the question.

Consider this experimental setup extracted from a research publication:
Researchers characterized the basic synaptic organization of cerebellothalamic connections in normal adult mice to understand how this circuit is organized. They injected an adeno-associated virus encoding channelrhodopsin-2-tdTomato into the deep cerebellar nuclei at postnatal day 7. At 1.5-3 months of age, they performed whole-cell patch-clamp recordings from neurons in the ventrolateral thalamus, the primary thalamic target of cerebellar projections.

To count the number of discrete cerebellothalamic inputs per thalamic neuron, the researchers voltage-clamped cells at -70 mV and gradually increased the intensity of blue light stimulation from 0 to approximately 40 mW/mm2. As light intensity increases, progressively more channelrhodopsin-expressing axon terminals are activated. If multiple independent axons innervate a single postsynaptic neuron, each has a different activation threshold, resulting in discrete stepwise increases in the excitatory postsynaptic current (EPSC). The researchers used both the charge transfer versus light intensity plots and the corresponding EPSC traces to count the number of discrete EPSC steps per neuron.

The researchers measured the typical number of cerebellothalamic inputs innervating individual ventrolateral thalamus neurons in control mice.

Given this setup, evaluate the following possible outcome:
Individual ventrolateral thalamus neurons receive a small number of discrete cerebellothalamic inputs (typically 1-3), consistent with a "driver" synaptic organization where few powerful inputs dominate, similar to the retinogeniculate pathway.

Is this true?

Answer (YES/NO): NO